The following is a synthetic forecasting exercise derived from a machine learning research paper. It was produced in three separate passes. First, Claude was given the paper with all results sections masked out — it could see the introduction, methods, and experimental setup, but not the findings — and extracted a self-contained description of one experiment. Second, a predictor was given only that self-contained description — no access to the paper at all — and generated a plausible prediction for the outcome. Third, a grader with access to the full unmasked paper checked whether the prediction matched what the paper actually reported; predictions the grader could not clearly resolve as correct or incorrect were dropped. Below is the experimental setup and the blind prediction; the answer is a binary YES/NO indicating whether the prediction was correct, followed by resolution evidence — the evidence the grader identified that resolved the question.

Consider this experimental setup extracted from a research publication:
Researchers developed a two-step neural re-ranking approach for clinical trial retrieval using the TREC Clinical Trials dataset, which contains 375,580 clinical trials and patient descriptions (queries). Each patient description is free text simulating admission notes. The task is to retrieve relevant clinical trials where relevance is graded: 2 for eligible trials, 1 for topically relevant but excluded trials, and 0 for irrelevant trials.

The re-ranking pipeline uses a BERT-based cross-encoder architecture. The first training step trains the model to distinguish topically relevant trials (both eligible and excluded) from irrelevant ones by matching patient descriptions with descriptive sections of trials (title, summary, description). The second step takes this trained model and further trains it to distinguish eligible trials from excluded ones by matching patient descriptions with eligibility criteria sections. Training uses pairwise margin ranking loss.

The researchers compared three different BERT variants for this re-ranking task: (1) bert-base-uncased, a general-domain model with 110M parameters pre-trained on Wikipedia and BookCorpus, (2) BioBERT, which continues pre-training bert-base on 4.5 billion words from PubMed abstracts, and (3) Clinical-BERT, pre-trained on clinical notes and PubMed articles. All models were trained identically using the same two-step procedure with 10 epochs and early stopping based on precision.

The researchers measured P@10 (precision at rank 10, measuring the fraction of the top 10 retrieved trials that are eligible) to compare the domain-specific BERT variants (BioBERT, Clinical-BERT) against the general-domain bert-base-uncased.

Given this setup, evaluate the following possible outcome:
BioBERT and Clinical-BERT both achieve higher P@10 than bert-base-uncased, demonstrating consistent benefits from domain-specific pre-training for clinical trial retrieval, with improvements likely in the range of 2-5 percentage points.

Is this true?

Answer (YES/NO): NO